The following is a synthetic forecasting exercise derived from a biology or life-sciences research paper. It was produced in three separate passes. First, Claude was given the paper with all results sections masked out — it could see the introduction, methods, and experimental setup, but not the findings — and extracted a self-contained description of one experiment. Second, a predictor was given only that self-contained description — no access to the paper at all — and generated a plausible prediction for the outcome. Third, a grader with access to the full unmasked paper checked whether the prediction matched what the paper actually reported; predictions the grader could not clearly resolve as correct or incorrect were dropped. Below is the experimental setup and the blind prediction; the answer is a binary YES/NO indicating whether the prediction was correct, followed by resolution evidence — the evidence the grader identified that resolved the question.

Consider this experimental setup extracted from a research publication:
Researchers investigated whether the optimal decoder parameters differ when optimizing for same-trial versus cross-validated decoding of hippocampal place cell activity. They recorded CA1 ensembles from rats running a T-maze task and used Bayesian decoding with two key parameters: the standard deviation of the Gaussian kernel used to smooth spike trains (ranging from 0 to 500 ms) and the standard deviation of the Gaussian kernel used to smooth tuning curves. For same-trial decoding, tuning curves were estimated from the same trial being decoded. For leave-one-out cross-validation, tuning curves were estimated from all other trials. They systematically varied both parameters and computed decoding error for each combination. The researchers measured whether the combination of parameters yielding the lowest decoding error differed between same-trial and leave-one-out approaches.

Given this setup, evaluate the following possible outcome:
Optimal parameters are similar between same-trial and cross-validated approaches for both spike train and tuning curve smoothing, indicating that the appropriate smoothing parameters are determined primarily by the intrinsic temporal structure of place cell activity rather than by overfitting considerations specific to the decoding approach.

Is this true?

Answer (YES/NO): NO